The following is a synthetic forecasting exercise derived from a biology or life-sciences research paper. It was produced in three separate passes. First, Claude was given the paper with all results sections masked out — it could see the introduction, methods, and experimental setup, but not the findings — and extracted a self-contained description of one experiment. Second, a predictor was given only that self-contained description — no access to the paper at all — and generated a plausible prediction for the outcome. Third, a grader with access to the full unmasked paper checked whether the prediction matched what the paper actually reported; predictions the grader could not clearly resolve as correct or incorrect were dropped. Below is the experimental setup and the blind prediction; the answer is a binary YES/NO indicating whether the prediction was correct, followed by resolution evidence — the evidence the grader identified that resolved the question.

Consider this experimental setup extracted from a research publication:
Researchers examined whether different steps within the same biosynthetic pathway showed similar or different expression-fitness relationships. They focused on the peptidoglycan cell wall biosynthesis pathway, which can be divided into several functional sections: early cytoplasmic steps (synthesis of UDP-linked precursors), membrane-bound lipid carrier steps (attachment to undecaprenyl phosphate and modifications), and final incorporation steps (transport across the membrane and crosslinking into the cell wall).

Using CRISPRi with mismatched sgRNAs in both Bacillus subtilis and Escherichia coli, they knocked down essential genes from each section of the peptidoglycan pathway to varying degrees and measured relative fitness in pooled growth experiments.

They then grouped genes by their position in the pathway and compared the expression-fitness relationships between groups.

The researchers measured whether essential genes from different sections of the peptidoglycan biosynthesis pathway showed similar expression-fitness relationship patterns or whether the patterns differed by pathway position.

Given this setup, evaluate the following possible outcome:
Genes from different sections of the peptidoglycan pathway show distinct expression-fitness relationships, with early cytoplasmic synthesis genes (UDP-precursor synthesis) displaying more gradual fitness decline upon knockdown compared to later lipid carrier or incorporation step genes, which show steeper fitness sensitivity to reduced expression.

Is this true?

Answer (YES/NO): NO